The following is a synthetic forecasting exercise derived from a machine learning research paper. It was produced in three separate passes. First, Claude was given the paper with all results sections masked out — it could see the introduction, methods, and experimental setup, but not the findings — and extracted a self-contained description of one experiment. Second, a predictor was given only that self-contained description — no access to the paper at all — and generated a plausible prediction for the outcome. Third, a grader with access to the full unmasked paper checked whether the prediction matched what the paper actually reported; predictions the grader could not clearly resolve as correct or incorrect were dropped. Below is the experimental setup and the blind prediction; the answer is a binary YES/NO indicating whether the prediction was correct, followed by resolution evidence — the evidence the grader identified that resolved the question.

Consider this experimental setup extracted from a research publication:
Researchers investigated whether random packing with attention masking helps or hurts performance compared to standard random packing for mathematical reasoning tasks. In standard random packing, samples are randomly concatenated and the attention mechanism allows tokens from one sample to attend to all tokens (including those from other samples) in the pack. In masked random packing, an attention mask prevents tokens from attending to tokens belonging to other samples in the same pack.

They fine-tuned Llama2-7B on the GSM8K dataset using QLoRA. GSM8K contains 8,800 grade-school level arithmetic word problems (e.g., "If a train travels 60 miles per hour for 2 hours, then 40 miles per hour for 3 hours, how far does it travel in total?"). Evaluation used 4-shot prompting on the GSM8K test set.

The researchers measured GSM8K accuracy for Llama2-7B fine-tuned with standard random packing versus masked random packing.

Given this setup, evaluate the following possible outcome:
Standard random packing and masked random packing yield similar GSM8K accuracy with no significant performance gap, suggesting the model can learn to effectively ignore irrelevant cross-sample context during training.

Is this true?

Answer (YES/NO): YES